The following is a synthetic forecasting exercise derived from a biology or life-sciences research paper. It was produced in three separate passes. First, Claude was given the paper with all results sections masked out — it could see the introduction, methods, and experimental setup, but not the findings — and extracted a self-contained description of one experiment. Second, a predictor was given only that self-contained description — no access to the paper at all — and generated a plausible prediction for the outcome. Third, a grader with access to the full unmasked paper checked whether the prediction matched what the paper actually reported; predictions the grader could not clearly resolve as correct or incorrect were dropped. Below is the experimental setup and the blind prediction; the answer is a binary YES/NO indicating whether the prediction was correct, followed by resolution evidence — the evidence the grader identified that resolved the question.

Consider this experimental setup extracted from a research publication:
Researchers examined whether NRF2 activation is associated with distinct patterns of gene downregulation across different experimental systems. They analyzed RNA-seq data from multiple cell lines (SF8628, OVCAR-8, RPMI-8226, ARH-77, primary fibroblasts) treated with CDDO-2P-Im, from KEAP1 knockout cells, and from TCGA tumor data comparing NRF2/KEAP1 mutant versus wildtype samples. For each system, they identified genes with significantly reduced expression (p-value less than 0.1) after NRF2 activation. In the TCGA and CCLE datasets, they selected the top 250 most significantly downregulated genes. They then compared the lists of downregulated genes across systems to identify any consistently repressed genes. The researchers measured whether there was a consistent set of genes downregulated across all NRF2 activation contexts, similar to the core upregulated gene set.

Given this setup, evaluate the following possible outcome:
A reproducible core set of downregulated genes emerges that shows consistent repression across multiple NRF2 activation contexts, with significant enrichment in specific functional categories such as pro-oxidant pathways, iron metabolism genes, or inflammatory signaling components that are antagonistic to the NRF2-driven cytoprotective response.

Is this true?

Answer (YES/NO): NO